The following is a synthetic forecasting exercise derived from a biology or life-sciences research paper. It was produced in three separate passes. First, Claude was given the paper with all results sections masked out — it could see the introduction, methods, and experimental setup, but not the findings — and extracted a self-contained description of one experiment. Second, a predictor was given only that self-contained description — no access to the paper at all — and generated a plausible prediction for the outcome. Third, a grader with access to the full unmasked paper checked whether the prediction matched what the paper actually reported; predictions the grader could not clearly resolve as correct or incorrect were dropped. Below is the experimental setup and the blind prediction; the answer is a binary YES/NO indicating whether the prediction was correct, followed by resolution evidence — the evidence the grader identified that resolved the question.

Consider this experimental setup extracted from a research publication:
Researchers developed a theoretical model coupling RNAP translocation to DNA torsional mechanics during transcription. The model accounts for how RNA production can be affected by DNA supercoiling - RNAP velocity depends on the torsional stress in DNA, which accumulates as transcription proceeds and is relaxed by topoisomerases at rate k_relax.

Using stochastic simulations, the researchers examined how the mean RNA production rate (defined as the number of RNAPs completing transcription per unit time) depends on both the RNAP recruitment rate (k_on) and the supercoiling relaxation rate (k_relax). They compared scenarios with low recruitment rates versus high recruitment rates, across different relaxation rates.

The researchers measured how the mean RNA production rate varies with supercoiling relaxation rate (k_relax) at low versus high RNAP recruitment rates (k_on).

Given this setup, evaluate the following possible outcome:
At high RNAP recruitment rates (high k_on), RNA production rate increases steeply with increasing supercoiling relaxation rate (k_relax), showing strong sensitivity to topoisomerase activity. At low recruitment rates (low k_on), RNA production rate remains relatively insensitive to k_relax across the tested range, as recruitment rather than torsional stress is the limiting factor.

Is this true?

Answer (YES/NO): YES